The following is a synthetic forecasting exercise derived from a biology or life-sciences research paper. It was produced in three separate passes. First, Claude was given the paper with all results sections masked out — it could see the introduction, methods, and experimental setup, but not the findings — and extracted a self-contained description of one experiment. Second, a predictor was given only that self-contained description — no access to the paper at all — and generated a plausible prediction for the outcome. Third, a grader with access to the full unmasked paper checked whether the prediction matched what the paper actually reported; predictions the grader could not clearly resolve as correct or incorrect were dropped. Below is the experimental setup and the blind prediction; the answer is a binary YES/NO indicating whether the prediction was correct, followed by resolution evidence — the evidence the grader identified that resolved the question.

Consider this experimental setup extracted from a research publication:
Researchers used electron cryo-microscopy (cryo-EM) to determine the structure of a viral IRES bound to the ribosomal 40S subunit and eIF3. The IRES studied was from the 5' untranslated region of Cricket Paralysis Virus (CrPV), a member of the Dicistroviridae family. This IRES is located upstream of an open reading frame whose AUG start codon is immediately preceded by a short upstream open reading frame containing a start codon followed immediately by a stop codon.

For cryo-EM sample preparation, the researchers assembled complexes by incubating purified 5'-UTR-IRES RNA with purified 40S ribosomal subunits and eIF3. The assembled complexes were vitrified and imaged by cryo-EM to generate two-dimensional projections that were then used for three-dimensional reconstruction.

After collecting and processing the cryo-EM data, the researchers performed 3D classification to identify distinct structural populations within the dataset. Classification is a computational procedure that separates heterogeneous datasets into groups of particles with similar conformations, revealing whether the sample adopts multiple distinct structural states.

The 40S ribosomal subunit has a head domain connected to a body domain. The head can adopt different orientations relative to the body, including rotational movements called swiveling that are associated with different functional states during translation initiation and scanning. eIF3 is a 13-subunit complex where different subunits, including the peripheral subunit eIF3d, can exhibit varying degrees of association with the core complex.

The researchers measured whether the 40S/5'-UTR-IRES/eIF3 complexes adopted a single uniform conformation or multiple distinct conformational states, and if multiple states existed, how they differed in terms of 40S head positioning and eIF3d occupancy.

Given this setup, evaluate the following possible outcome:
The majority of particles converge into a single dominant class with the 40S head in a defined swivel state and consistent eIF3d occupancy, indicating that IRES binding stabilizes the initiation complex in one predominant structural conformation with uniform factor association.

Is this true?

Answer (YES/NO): NO